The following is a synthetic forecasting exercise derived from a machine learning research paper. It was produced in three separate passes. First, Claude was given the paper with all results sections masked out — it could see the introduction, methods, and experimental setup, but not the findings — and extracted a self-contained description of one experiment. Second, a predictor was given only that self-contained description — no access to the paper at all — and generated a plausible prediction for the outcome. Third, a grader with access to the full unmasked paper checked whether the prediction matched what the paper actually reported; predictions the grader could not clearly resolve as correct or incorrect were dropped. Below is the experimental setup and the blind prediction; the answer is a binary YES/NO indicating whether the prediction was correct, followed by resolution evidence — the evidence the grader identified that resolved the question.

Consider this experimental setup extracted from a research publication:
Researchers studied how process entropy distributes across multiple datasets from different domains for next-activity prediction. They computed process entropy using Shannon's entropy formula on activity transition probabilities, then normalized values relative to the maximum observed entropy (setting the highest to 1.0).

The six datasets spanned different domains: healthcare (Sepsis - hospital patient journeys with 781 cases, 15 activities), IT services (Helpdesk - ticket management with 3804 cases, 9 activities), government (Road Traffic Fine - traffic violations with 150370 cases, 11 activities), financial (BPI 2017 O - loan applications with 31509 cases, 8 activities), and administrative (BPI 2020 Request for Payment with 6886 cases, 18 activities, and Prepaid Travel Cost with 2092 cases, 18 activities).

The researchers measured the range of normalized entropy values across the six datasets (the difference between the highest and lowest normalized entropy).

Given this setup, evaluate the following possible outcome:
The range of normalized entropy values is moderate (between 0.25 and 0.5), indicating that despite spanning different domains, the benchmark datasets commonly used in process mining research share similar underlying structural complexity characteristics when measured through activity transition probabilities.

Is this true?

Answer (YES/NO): NO